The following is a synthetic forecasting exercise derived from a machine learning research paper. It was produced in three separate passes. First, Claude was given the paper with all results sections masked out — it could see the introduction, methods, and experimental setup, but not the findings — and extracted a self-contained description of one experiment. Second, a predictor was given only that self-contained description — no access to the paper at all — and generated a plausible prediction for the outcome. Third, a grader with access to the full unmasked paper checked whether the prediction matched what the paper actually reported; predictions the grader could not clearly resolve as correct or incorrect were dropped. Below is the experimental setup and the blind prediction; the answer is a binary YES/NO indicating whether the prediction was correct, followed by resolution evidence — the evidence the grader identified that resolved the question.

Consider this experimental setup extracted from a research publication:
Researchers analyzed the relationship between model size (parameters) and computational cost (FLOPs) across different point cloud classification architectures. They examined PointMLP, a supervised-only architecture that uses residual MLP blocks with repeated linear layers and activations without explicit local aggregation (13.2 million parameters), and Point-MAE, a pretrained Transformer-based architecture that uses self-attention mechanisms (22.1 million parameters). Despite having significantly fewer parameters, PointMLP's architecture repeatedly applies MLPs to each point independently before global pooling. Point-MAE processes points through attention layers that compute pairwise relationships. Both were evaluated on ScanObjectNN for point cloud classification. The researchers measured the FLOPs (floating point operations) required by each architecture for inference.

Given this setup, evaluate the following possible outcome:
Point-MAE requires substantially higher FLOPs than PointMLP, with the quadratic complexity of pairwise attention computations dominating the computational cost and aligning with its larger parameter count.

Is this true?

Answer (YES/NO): NO